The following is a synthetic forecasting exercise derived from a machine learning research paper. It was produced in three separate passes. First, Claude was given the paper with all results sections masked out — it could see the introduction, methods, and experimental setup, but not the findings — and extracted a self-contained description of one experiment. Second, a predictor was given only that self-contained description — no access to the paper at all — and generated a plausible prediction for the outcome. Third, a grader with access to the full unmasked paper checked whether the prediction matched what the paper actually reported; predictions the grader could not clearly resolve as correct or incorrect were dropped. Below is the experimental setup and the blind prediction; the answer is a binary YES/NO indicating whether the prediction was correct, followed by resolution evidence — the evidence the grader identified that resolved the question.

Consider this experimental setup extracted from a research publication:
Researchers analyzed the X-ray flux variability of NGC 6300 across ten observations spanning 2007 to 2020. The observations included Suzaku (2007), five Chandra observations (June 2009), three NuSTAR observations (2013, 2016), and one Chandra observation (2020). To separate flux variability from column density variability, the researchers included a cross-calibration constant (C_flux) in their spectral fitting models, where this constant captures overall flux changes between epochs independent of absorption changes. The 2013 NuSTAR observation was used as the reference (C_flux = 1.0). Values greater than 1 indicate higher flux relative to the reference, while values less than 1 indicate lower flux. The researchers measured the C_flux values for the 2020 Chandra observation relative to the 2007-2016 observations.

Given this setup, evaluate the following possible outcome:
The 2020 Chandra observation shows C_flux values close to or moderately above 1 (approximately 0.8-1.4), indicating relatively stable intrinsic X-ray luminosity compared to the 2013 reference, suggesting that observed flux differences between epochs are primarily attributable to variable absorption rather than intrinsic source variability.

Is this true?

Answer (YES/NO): NO